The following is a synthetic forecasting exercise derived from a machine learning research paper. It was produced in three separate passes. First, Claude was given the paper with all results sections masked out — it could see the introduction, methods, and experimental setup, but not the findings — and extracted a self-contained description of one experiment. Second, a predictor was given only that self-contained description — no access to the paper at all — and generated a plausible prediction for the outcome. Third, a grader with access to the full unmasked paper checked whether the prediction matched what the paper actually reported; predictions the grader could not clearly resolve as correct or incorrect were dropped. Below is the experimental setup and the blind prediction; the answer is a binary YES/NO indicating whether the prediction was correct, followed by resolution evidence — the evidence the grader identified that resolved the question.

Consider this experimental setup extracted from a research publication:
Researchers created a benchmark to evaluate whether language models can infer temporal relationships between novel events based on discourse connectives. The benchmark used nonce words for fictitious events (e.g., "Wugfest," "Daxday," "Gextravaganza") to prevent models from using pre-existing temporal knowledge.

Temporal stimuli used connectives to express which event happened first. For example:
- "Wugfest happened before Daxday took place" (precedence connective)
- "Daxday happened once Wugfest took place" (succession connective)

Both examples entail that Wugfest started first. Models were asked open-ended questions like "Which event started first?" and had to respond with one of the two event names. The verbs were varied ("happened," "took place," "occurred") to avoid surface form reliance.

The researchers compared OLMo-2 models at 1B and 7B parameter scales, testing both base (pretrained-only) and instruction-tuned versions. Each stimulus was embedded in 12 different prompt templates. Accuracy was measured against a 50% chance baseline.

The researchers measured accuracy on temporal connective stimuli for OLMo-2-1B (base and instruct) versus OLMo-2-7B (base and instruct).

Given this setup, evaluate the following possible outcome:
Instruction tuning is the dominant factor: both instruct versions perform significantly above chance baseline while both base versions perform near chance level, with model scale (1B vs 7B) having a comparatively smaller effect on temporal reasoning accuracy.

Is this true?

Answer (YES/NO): NO